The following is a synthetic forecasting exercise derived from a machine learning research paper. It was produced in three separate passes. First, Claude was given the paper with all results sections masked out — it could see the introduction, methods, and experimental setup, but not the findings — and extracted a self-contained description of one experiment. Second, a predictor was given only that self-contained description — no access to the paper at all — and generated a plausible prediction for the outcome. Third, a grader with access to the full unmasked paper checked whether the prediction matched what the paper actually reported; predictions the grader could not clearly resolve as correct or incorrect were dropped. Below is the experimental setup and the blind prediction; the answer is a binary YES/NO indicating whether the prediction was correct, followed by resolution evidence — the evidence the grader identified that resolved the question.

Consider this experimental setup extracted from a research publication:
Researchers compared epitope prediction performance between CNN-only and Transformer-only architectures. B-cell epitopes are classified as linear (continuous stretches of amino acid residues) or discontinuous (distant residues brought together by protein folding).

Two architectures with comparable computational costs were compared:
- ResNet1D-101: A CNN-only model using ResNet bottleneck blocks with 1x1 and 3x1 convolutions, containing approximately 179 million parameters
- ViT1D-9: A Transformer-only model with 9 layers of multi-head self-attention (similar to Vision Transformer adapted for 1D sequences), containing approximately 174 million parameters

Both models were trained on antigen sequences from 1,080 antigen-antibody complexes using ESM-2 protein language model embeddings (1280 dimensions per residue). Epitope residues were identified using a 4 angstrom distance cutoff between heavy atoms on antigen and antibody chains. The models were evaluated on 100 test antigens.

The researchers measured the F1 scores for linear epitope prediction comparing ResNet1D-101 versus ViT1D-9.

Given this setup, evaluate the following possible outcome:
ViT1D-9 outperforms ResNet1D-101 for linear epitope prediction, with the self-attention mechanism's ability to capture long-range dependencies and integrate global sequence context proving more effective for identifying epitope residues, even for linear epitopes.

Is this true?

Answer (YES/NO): NO